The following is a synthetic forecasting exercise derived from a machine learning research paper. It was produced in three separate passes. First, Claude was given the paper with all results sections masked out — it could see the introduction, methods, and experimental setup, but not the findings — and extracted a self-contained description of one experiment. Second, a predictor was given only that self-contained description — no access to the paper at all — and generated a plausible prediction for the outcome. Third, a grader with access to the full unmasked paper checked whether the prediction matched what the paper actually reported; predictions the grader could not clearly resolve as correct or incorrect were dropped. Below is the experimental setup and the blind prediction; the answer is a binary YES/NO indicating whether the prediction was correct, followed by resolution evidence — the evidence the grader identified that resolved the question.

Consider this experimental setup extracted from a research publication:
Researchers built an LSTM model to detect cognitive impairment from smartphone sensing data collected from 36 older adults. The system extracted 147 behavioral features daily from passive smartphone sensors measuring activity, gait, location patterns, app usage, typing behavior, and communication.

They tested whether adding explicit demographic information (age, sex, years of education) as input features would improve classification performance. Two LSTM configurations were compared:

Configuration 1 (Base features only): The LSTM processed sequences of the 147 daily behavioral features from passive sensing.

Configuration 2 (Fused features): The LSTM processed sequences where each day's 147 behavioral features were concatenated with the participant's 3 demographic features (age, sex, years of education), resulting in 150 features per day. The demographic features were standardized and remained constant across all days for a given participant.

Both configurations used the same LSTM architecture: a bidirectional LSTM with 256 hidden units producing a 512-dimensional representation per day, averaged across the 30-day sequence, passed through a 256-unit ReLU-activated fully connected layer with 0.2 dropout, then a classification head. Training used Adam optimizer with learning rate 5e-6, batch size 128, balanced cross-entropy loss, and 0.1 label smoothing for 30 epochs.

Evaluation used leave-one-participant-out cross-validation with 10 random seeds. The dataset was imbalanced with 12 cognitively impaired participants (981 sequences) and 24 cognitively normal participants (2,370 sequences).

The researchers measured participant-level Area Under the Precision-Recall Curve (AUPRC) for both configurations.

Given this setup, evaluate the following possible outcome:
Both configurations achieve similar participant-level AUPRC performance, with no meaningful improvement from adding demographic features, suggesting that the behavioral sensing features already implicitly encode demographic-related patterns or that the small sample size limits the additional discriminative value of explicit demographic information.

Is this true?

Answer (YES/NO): NO